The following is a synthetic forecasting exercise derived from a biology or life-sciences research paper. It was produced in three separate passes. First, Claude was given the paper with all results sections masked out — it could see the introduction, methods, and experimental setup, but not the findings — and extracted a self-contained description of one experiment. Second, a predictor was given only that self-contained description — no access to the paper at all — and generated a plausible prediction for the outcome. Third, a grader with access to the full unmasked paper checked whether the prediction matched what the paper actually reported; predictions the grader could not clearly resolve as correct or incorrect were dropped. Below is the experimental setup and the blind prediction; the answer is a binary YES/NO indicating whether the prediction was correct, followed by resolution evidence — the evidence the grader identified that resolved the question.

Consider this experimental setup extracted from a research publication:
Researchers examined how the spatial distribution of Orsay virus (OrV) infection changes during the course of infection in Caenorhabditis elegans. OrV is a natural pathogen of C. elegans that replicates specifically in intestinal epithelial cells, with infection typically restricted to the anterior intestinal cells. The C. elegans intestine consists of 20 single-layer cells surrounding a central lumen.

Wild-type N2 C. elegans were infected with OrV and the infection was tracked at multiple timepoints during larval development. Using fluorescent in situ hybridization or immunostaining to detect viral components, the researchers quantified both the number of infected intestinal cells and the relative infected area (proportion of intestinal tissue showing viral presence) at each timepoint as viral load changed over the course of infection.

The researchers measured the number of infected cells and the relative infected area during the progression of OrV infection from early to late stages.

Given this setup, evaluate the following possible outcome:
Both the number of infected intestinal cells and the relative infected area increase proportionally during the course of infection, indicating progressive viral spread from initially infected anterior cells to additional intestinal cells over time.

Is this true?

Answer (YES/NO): NO